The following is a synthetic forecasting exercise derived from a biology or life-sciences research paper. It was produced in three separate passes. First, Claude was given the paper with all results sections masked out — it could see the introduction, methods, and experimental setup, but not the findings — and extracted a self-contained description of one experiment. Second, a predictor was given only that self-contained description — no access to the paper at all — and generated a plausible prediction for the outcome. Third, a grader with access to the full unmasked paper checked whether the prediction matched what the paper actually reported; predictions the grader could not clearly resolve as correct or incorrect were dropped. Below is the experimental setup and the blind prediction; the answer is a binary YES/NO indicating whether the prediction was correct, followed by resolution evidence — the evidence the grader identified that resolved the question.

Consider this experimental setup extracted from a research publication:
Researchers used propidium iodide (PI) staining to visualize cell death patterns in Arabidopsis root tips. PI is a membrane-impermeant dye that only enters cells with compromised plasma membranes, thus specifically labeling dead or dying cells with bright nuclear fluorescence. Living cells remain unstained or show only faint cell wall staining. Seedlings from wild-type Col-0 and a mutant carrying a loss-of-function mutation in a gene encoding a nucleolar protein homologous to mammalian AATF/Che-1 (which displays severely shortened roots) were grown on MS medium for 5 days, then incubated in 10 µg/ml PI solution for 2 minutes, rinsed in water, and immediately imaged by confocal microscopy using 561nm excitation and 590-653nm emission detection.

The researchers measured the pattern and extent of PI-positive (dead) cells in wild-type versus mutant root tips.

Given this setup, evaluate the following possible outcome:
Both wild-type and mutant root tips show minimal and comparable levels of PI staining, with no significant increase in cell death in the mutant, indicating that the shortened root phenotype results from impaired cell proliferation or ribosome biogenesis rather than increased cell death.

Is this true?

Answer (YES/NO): NO